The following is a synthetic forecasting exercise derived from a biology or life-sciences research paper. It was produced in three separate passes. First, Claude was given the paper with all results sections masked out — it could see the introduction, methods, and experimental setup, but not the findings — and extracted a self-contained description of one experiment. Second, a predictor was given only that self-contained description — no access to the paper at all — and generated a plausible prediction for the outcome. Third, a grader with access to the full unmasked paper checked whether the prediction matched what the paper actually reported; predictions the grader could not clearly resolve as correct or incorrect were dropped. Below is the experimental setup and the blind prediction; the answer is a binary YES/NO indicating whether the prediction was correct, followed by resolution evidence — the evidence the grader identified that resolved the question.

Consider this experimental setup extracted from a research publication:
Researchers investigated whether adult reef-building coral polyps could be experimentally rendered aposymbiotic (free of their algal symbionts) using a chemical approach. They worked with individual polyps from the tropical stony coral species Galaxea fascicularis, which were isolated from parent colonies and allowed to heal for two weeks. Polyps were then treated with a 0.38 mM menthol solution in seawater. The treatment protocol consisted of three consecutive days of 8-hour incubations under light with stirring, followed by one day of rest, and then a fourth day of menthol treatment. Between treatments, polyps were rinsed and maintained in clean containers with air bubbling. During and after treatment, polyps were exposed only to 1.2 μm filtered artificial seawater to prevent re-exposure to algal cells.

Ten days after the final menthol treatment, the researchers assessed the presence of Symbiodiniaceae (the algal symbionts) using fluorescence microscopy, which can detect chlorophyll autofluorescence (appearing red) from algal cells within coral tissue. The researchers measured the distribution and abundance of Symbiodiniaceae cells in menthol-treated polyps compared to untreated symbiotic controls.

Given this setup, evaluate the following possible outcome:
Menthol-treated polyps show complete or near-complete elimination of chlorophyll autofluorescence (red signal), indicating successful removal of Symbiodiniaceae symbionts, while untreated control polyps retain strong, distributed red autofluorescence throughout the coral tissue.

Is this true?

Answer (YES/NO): YES